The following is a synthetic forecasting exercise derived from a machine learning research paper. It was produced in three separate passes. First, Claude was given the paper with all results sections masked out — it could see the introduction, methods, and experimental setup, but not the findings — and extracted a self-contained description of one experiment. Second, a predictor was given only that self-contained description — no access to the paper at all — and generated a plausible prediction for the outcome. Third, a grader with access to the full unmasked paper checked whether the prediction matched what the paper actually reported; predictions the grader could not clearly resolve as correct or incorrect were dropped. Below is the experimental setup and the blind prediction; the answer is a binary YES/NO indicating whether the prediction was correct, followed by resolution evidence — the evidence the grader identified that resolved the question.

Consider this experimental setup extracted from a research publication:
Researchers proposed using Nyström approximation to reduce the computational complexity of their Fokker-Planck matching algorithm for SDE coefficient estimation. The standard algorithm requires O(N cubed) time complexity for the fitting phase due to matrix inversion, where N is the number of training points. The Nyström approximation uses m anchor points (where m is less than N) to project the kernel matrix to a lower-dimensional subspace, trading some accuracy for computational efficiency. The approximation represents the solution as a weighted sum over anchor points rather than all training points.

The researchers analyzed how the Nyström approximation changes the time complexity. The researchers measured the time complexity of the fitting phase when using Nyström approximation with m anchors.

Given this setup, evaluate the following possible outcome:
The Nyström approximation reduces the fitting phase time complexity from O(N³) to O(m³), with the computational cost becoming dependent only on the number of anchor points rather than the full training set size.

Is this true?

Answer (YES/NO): NO